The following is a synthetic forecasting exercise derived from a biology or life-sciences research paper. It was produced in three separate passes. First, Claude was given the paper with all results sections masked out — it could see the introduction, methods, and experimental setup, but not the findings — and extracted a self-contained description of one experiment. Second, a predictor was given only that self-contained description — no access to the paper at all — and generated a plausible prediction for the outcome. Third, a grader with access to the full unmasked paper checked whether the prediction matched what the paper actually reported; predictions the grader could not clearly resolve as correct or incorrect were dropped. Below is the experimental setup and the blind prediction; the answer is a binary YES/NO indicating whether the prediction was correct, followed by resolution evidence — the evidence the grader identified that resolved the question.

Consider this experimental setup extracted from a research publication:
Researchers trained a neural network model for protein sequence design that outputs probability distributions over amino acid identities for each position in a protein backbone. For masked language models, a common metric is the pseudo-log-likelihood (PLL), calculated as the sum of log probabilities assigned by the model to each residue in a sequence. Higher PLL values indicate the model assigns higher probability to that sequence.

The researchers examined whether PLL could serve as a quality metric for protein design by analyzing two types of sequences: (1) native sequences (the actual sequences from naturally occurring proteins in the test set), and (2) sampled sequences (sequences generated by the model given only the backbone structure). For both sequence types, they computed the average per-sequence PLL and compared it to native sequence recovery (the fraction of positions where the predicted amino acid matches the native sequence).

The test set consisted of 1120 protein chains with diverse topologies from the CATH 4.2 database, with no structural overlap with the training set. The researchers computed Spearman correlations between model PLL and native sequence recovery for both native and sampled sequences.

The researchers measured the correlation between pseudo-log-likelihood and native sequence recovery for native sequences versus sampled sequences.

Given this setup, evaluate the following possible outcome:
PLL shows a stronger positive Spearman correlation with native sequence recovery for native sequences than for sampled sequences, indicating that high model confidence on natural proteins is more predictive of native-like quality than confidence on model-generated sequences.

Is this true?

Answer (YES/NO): YES